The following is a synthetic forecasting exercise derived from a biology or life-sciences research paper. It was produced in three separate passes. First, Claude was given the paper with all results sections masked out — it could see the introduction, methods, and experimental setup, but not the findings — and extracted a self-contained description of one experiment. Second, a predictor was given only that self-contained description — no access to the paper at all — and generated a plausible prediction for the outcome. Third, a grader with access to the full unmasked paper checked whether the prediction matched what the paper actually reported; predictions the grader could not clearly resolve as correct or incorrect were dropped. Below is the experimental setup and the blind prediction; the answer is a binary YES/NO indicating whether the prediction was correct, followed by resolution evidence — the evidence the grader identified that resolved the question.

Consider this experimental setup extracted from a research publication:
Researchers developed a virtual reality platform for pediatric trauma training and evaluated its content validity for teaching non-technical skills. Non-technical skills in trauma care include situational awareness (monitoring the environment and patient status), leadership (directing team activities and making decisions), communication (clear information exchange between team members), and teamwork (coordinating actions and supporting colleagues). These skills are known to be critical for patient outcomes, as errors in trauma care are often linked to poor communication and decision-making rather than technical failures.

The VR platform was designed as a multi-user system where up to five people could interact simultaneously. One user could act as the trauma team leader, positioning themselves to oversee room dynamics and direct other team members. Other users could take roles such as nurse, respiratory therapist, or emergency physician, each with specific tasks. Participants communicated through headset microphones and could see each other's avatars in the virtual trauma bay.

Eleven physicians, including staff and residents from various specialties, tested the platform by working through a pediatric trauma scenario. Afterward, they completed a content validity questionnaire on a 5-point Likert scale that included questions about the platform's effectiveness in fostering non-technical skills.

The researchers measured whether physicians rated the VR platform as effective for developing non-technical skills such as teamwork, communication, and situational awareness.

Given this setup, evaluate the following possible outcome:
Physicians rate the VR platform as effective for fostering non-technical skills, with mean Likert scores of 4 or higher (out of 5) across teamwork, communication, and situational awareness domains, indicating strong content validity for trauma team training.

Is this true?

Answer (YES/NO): NO